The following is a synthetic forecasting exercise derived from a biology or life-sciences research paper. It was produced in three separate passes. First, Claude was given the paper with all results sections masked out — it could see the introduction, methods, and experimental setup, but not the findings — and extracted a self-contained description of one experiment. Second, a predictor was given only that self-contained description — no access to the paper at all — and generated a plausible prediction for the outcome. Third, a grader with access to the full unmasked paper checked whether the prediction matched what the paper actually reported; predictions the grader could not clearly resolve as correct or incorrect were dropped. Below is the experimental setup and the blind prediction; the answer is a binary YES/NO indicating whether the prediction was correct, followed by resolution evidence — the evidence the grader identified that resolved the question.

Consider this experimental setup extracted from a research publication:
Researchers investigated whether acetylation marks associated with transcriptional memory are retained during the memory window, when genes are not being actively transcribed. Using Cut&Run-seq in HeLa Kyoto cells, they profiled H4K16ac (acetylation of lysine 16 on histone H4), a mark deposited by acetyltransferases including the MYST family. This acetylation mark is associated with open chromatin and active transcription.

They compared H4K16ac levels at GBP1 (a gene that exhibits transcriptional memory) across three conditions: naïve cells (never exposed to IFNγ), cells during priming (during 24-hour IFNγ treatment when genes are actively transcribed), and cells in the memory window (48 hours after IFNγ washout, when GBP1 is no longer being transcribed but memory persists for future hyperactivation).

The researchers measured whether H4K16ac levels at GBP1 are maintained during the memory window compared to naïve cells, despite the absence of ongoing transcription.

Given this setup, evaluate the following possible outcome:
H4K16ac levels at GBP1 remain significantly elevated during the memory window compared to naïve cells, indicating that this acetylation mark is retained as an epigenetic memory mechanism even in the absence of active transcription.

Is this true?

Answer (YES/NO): YES